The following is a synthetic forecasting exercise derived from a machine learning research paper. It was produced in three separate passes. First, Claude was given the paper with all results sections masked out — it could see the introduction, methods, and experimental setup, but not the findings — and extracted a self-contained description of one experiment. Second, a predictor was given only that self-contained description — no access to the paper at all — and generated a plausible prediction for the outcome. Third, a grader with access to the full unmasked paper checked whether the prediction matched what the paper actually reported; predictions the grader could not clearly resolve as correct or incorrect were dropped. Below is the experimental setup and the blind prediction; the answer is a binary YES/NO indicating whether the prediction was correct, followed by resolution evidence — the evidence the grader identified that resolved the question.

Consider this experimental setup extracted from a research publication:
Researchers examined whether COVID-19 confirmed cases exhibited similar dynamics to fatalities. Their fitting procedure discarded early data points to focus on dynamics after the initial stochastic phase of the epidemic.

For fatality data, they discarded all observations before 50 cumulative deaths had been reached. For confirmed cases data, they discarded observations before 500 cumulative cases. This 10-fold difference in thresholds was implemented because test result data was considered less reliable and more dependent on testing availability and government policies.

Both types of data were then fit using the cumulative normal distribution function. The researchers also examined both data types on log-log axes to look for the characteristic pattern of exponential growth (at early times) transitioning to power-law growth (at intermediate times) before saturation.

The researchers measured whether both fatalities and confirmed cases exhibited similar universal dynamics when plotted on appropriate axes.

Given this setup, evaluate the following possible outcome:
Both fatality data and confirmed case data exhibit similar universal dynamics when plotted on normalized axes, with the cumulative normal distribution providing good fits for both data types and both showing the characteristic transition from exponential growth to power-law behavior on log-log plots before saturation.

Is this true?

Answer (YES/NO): YES